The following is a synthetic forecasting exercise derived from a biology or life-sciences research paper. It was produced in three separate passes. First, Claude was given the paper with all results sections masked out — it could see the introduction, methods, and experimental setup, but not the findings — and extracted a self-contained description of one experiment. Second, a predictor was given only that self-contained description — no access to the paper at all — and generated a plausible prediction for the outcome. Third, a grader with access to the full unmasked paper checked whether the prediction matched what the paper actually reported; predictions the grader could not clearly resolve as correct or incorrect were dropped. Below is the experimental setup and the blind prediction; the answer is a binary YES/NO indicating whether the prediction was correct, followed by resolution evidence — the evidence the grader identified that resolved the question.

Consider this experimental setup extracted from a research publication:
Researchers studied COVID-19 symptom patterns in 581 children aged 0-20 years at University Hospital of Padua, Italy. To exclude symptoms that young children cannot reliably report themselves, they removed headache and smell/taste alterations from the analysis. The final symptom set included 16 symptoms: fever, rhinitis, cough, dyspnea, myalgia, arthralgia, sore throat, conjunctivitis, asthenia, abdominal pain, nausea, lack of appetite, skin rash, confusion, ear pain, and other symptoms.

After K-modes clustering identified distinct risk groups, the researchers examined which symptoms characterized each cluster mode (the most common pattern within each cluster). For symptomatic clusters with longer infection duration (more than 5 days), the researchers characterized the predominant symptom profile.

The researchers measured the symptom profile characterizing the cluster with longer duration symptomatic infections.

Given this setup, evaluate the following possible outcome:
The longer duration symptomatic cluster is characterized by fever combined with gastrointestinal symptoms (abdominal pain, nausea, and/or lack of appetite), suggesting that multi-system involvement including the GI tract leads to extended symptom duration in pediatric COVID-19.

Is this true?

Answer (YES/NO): NO